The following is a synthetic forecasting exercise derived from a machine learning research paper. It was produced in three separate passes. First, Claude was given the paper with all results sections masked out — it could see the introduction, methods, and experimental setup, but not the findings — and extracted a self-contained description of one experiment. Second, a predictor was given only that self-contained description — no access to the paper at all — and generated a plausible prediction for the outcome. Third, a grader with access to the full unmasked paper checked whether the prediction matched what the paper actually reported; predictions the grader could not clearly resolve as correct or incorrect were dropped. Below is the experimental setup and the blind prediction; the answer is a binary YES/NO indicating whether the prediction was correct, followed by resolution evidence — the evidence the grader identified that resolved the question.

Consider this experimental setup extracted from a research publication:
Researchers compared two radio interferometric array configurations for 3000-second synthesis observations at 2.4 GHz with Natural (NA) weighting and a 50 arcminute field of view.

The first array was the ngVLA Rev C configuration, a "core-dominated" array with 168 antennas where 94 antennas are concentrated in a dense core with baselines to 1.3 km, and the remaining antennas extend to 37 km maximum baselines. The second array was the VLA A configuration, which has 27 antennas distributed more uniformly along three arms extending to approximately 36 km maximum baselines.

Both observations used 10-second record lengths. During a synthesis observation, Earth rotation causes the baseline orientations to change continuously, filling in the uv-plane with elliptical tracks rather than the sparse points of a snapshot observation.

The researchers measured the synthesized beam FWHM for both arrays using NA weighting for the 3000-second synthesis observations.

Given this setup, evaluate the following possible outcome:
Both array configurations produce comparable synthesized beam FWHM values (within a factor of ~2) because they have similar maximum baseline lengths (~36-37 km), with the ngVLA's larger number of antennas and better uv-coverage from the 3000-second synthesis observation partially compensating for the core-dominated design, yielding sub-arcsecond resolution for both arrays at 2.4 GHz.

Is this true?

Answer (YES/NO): NO